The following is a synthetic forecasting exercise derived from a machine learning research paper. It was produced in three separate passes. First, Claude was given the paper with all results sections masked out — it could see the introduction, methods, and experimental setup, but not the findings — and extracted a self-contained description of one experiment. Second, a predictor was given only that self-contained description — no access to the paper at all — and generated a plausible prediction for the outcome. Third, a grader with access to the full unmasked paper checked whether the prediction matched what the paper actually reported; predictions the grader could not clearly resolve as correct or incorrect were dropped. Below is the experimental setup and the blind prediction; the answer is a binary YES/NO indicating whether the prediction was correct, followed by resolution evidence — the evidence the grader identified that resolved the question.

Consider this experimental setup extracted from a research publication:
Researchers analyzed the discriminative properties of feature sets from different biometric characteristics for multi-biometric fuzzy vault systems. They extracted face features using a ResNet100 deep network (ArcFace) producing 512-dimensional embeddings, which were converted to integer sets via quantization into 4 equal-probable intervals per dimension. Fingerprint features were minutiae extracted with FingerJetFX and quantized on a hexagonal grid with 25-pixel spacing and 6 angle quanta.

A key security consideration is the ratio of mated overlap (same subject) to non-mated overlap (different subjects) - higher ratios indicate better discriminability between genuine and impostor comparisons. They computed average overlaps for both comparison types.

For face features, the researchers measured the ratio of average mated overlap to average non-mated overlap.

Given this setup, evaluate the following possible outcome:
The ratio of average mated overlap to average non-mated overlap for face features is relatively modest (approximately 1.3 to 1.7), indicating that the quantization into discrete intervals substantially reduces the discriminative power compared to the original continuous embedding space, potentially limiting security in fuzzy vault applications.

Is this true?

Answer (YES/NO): YES